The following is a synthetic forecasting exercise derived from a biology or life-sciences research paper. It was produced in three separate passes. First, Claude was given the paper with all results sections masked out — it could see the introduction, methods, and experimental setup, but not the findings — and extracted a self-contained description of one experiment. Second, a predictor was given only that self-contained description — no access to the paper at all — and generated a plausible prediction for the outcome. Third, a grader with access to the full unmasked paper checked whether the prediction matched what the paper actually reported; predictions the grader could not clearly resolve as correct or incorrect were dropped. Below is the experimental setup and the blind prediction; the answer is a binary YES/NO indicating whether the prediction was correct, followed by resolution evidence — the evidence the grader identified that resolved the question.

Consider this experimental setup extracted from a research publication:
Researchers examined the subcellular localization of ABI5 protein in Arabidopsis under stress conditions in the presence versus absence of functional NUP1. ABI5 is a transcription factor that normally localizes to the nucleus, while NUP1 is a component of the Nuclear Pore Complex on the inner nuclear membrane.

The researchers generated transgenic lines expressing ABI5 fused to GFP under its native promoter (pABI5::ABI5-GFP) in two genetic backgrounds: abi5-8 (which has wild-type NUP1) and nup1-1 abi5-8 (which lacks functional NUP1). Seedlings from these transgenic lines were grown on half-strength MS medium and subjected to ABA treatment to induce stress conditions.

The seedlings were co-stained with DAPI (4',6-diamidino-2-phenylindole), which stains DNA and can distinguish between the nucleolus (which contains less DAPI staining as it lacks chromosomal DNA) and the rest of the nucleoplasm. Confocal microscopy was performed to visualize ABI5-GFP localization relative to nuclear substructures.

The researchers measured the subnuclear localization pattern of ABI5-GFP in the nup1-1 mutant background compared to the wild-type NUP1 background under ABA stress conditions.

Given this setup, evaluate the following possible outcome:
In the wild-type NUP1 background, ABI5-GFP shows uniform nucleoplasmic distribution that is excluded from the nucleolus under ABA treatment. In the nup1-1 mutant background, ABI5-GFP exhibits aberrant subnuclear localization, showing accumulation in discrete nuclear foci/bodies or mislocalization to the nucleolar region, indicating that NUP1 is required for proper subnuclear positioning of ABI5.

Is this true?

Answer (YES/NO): NO